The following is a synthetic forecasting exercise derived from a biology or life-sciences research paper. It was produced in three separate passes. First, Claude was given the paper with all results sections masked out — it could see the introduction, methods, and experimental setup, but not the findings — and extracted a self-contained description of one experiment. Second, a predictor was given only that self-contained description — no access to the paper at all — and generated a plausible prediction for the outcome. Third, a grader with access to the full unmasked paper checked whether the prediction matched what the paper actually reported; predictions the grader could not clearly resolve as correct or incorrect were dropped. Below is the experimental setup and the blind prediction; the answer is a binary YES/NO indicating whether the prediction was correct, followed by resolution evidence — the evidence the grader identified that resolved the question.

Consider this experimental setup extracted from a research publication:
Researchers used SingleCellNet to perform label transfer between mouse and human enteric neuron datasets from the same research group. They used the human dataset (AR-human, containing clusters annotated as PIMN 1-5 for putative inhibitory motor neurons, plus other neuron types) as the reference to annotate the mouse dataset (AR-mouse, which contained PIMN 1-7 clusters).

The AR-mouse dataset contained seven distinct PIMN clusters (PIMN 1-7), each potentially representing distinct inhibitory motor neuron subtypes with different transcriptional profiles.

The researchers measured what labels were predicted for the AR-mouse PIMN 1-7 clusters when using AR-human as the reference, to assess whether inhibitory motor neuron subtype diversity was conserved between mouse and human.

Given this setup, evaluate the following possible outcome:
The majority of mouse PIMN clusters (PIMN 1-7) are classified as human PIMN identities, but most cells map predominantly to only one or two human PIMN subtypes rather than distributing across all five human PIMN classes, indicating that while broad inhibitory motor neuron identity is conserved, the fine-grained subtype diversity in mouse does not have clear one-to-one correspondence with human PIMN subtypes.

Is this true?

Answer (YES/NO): YES